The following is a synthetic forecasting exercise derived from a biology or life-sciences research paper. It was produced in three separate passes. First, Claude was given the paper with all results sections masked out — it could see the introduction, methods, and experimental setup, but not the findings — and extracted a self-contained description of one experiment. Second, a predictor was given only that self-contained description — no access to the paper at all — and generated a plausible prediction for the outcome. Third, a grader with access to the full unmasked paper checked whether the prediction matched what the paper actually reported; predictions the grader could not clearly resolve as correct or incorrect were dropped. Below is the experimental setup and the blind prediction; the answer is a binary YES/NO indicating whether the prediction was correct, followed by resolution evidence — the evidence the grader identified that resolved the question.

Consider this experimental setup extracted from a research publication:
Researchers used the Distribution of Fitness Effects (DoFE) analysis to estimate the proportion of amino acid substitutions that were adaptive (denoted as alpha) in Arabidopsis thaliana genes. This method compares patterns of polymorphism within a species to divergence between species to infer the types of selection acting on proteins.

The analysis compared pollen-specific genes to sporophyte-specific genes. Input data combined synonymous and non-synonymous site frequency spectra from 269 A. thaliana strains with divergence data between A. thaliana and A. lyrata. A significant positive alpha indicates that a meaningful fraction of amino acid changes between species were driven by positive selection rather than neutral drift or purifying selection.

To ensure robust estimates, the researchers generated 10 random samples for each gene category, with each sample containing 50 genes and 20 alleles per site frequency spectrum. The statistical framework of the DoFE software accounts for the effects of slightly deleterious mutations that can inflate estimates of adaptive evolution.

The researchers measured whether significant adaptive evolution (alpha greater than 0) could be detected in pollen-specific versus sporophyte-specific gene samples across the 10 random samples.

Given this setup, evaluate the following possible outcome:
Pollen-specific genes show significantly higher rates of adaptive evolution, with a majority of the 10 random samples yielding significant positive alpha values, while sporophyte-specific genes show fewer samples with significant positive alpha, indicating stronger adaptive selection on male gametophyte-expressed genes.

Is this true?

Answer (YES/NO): YES